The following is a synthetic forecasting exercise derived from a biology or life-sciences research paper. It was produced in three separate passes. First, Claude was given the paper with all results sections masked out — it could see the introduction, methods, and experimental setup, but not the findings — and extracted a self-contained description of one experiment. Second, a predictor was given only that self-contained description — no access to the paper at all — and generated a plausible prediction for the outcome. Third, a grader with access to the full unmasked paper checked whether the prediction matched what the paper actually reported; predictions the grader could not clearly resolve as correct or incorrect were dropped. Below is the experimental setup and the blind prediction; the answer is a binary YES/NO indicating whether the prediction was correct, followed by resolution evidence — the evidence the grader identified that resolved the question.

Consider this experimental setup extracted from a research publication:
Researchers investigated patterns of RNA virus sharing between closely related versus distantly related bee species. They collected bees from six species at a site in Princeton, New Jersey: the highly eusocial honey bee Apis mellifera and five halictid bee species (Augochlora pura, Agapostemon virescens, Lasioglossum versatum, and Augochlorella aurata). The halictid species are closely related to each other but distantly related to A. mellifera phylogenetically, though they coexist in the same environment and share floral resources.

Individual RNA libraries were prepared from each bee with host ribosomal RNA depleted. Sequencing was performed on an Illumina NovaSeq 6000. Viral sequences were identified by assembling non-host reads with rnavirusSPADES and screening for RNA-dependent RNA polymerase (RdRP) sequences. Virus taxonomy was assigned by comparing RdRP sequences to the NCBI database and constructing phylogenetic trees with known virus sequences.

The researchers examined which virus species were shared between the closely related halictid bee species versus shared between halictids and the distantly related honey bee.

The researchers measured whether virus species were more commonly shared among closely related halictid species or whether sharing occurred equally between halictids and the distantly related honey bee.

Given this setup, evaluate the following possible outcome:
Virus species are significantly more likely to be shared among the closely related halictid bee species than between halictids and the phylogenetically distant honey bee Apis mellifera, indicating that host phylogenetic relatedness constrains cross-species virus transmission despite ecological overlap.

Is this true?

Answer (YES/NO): NO